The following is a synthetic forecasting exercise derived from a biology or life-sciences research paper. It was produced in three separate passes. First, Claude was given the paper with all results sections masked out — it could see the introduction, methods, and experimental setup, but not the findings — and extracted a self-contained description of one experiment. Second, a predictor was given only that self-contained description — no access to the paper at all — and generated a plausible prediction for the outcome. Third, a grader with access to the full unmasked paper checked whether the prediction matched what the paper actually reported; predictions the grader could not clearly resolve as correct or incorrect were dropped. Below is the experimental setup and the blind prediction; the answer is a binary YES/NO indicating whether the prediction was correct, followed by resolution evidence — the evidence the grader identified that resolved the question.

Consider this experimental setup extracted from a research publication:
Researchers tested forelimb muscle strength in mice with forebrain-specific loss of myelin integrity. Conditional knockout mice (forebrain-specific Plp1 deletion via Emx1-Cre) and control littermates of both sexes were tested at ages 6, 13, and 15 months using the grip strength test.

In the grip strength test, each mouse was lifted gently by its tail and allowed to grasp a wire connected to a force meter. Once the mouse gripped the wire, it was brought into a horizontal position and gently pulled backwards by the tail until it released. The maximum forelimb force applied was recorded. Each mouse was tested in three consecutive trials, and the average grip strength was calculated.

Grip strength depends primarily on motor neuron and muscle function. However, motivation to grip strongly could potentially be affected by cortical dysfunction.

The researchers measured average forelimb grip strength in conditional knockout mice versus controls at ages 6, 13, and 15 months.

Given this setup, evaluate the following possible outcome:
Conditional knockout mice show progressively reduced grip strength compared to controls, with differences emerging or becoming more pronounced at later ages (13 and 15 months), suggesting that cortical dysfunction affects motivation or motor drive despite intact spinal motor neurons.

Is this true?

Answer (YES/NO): NO